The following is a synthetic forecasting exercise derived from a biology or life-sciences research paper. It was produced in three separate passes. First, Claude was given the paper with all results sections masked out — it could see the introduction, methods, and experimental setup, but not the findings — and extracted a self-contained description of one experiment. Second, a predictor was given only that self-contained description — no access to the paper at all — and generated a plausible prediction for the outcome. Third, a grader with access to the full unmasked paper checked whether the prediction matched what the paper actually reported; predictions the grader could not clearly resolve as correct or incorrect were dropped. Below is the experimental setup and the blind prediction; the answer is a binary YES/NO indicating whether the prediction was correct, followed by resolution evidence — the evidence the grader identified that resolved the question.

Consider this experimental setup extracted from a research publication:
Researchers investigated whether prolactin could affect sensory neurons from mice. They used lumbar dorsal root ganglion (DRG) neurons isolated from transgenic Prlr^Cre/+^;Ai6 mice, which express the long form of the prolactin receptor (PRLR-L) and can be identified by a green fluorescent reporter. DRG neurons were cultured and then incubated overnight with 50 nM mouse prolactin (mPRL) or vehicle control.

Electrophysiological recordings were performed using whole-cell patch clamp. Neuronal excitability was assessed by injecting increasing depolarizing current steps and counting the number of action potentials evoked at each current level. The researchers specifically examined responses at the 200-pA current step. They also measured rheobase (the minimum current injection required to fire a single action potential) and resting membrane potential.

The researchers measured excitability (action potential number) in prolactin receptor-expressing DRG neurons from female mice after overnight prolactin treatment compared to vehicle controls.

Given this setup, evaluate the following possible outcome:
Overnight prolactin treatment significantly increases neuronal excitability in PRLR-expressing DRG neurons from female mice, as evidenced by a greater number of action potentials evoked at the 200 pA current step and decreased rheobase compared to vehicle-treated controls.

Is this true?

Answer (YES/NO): NO